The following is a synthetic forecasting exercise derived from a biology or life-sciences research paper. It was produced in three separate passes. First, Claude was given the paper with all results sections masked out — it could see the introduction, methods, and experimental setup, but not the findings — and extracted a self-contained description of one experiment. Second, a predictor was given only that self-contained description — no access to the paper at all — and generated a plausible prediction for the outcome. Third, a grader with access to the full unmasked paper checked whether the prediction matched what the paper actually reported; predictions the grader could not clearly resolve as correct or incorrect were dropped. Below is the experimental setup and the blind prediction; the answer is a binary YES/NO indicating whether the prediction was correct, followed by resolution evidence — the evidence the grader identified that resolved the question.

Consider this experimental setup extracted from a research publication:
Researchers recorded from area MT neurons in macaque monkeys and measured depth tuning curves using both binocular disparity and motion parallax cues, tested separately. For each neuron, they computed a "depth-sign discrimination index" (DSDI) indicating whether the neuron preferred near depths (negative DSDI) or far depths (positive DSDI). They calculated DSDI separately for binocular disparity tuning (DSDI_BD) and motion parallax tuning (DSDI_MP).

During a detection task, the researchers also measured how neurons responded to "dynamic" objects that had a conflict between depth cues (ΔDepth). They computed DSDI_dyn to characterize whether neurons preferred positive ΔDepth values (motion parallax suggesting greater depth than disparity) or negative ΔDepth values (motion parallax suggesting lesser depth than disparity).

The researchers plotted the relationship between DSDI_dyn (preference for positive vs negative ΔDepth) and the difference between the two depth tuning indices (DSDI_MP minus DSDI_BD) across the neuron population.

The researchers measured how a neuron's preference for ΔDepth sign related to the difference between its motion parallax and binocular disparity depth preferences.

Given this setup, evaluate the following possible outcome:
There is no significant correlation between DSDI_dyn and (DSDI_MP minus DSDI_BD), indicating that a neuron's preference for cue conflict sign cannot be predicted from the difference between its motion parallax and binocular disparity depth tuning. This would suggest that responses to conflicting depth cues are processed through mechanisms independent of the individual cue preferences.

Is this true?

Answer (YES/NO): NO